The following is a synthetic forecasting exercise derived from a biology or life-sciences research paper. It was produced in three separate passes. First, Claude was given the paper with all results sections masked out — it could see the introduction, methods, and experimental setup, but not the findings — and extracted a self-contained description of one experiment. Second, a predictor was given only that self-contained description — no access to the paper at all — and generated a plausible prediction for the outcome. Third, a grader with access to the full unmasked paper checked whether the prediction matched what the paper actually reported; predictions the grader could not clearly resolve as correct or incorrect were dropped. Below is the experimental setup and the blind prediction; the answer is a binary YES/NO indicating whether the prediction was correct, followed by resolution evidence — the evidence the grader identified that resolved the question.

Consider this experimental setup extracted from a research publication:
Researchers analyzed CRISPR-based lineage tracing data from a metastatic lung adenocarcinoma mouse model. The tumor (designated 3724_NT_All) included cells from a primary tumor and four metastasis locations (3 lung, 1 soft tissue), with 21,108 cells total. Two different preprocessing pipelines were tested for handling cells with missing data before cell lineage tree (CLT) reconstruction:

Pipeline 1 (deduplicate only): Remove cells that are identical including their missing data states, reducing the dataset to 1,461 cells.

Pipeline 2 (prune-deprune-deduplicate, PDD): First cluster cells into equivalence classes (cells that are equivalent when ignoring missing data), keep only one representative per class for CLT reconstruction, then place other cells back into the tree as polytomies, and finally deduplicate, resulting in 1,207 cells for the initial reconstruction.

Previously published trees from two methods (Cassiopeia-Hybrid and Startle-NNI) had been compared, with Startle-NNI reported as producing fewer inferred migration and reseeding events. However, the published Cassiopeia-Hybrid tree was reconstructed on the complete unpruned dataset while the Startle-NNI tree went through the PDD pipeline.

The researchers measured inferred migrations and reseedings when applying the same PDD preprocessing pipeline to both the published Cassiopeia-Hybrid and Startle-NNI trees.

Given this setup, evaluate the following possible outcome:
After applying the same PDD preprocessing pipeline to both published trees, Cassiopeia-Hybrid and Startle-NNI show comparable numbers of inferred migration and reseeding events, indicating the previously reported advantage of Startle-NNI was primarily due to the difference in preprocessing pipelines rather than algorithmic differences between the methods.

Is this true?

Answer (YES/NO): NO